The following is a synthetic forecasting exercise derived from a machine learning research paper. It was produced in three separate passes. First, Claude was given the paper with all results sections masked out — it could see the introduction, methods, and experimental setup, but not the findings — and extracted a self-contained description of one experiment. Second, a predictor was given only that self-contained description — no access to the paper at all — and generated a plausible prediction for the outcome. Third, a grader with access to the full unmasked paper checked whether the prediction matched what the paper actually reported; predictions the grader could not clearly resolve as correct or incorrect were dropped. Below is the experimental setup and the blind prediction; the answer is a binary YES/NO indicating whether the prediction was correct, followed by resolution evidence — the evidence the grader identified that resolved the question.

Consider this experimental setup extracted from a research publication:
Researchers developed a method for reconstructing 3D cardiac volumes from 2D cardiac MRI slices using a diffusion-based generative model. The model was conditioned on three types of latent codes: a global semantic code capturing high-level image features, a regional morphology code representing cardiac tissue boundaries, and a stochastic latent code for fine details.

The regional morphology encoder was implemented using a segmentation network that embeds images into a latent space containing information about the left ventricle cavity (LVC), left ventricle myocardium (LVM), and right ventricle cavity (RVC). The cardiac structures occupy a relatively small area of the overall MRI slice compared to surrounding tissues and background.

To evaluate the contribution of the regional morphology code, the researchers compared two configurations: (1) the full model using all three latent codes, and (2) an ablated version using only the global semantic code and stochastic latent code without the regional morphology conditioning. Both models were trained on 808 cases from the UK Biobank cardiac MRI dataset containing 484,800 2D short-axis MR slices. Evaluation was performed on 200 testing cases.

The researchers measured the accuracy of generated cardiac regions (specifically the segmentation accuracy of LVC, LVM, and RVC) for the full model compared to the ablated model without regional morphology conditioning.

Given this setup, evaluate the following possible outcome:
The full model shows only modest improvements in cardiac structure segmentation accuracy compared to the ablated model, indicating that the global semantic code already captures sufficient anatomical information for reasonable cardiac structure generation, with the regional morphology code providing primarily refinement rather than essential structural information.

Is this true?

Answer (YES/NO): NO